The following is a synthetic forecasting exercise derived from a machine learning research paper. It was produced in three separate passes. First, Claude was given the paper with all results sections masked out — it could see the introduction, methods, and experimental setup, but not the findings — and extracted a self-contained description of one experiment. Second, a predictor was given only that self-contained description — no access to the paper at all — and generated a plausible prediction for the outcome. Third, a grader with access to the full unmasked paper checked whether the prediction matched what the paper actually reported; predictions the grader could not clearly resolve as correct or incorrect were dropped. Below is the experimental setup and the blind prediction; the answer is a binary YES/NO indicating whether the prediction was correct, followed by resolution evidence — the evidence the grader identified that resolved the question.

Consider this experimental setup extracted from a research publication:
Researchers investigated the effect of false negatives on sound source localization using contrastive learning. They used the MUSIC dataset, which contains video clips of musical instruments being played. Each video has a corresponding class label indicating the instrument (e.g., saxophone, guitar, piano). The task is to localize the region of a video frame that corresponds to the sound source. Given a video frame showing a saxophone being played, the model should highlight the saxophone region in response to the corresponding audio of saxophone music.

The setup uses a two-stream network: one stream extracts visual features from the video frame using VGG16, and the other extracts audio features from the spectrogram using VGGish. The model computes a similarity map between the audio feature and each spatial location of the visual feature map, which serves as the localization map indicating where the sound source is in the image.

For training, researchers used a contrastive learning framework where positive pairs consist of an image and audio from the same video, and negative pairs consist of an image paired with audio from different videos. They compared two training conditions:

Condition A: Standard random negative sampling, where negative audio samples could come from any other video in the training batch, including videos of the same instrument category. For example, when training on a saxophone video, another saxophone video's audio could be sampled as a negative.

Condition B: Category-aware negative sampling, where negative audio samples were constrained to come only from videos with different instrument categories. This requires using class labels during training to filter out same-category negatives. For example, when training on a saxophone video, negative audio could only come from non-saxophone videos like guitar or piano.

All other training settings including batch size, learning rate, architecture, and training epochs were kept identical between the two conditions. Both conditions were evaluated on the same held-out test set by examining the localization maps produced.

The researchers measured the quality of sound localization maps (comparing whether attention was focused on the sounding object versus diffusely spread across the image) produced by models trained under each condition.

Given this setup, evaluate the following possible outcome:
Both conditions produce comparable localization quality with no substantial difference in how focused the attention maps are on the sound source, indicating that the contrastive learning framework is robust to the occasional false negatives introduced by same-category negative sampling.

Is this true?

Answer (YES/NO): NO